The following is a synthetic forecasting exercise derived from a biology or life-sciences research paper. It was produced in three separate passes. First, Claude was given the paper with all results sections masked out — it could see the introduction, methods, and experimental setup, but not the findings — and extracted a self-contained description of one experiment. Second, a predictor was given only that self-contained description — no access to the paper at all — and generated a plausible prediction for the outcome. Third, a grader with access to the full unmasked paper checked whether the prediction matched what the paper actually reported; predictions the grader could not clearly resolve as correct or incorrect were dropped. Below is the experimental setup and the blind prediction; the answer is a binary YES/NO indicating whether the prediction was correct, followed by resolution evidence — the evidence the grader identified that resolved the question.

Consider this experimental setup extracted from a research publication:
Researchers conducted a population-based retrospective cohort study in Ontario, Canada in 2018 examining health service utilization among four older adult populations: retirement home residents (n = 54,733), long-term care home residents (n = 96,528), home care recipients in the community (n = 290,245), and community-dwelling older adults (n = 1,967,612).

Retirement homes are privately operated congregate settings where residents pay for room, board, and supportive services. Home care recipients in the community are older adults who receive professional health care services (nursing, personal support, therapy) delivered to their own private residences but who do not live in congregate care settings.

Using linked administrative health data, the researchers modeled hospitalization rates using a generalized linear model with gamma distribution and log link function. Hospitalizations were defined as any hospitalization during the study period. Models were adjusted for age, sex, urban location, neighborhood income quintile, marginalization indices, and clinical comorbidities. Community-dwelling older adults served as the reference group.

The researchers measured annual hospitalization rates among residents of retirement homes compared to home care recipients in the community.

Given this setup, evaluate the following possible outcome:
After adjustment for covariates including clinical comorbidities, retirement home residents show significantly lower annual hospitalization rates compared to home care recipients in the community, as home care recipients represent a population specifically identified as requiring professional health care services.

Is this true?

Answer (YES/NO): NO